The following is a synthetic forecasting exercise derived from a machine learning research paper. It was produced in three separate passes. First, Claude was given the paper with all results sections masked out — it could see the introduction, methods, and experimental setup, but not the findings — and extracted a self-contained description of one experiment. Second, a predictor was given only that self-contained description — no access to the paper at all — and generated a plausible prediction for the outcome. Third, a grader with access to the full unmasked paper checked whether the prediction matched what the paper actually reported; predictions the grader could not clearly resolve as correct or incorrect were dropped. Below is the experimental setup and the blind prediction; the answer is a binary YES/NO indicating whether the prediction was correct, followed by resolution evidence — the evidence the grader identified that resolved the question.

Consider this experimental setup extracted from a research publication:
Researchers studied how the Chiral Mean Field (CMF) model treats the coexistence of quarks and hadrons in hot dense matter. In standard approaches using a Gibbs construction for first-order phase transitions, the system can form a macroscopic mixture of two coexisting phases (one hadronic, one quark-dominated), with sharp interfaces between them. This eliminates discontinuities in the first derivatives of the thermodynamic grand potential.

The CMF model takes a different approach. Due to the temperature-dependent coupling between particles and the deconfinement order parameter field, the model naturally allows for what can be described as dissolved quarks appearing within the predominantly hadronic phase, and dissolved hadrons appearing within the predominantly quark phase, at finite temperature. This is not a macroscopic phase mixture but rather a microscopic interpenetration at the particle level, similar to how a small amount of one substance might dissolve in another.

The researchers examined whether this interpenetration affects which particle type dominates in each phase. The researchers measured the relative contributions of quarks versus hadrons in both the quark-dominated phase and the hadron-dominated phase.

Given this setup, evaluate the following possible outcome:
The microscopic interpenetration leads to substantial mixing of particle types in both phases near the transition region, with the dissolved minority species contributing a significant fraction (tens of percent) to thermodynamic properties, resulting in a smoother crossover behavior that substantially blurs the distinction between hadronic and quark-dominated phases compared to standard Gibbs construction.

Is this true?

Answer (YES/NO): NO